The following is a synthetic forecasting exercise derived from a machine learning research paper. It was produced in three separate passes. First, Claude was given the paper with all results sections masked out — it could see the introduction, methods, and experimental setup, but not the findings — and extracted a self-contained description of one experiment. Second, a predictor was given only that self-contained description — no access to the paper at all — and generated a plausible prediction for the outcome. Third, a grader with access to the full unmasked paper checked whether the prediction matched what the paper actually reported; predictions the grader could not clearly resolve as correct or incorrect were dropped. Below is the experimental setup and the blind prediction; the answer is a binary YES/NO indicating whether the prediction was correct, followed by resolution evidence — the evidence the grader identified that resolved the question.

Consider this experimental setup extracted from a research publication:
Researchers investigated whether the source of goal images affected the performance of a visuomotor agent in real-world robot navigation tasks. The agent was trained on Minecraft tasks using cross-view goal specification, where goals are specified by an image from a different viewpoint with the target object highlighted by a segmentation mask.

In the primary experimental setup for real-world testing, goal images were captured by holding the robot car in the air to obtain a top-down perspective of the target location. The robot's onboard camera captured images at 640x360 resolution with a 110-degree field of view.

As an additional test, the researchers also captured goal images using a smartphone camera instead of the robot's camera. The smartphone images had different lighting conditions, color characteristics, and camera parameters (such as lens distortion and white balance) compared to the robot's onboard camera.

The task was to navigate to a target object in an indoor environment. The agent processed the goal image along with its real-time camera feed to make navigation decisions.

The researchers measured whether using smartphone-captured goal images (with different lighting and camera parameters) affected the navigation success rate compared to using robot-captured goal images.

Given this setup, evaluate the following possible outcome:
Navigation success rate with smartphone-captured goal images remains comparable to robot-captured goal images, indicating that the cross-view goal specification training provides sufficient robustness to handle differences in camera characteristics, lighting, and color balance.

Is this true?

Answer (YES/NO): YES